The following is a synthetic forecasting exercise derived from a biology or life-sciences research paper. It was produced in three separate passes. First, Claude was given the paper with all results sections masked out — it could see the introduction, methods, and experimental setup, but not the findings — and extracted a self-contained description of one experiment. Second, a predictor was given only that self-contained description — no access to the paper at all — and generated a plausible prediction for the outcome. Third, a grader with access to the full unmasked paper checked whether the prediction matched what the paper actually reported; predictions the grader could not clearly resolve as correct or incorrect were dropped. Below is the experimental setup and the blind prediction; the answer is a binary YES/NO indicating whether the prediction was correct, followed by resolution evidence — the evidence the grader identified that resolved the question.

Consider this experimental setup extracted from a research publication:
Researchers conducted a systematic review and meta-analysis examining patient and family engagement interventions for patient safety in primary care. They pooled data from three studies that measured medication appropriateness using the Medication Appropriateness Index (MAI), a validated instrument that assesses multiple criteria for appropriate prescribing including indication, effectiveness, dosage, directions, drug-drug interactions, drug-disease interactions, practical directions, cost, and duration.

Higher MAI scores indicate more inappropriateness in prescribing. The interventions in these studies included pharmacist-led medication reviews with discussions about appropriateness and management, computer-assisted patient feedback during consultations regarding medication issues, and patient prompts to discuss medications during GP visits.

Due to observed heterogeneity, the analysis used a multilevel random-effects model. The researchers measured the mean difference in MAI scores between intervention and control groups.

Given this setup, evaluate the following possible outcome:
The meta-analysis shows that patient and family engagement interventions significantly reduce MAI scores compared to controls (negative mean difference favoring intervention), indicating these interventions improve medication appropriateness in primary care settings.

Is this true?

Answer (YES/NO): NO